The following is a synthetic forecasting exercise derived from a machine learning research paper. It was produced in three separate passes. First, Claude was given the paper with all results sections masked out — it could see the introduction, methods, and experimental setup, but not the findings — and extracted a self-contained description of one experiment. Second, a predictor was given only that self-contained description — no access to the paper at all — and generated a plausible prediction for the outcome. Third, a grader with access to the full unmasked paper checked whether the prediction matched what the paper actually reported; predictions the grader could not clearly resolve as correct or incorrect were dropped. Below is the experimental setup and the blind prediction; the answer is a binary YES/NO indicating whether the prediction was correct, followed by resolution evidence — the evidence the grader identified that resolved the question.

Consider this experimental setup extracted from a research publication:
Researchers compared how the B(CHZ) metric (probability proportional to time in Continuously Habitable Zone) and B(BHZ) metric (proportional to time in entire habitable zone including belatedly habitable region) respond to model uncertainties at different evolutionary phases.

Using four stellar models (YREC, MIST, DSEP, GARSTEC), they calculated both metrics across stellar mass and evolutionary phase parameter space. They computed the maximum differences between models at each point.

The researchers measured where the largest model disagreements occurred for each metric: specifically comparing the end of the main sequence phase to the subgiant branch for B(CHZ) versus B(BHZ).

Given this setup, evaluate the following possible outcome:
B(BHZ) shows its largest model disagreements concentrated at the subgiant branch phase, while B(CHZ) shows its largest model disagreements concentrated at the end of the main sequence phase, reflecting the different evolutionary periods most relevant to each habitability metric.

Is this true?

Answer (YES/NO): NO